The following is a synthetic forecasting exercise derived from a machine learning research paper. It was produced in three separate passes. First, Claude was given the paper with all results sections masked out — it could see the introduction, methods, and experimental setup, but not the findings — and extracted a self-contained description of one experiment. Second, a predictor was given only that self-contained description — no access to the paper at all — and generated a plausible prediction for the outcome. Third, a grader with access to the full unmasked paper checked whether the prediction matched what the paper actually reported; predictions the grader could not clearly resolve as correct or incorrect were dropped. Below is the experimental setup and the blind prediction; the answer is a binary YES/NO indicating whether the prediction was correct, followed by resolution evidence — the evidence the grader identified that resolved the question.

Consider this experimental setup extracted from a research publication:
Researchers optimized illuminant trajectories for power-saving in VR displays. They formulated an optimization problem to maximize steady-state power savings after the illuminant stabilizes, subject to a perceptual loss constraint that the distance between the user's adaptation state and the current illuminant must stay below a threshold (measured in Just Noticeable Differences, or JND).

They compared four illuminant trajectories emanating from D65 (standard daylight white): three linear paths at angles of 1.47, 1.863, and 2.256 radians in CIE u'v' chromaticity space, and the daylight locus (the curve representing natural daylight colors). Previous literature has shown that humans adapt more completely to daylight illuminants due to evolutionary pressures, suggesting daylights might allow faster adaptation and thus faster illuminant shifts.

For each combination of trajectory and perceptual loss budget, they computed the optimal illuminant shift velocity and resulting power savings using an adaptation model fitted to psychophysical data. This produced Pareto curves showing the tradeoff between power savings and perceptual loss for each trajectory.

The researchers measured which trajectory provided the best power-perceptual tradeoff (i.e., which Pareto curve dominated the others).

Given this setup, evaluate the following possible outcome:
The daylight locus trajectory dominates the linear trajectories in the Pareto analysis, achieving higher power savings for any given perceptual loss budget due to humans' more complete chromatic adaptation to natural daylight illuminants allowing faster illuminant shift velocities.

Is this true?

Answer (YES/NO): NO